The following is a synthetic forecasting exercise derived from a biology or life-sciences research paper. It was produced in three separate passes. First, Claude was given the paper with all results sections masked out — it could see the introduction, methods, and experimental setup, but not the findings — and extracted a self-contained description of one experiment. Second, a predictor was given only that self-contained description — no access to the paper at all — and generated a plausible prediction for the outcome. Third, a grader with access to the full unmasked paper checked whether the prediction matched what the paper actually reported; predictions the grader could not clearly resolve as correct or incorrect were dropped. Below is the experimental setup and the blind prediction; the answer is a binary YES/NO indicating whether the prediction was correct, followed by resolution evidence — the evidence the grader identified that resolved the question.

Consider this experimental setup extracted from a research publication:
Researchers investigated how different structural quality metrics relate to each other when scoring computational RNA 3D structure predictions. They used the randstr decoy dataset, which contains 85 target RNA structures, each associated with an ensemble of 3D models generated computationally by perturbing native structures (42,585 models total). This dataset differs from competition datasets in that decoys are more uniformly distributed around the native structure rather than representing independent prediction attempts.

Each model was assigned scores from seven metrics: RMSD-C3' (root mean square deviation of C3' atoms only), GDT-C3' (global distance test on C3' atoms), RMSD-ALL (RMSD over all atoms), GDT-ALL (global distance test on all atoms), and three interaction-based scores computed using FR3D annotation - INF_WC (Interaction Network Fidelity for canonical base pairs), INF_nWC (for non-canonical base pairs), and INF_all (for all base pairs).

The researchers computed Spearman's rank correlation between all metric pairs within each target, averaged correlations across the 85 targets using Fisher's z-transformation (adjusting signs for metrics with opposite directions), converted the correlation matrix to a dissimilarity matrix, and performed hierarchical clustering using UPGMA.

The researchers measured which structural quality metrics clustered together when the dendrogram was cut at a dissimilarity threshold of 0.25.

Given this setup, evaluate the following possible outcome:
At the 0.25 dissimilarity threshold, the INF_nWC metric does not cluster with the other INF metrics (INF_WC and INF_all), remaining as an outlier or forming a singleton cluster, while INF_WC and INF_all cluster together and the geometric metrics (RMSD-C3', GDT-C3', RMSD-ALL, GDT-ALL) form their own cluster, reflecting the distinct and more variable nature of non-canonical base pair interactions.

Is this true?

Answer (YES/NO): YES